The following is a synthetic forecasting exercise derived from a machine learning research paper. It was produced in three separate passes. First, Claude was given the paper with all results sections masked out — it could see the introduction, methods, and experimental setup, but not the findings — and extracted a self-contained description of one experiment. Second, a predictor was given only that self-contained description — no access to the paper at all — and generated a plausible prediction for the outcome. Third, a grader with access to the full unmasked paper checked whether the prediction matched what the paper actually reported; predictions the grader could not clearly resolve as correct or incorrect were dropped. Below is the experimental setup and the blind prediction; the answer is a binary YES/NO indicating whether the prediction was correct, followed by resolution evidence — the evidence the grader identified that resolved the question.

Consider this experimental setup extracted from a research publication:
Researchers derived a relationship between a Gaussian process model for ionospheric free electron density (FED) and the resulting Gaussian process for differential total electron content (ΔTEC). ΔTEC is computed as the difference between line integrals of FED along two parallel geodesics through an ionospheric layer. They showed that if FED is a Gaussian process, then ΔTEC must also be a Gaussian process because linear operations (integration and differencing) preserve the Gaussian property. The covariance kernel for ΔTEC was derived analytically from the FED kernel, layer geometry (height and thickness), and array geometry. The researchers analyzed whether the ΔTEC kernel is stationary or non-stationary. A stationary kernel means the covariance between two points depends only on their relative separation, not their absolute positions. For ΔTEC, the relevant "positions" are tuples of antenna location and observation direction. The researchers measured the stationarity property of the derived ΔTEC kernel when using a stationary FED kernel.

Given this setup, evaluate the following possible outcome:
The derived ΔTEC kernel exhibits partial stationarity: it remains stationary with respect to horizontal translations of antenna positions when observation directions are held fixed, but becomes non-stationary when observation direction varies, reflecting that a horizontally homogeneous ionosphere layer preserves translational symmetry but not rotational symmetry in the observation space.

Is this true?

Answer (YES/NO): NO